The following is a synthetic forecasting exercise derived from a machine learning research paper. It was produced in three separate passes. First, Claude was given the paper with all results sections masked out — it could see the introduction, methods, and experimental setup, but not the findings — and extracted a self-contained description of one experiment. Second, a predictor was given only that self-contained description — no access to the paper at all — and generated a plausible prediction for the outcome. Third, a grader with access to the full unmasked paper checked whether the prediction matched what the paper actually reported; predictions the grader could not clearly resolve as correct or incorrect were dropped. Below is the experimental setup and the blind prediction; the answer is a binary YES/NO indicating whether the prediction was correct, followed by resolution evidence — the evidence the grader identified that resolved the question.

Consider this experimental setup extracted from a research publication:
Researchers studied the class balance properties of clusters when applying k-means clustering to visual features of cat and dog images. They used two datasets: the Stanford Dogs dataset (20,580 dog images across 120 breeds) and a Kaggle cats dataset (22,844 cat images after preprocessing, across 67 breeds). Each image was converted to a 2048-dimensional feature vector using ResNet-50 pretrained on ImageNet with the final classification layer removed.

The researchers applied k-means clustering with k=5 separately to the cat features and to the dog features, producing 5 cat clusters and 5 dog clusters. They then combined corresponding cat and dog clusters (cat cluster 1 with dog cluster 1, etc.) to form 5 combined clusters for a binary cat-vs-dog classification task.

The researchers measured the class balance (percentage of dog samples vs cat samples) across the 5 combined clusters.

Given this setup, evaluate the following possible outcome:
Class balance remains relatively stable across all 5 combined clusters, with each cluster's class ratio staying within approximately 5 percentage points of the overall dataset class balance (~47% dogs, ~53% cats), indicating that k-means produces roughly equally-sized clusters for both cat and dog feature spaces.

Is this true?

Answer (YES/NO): NO